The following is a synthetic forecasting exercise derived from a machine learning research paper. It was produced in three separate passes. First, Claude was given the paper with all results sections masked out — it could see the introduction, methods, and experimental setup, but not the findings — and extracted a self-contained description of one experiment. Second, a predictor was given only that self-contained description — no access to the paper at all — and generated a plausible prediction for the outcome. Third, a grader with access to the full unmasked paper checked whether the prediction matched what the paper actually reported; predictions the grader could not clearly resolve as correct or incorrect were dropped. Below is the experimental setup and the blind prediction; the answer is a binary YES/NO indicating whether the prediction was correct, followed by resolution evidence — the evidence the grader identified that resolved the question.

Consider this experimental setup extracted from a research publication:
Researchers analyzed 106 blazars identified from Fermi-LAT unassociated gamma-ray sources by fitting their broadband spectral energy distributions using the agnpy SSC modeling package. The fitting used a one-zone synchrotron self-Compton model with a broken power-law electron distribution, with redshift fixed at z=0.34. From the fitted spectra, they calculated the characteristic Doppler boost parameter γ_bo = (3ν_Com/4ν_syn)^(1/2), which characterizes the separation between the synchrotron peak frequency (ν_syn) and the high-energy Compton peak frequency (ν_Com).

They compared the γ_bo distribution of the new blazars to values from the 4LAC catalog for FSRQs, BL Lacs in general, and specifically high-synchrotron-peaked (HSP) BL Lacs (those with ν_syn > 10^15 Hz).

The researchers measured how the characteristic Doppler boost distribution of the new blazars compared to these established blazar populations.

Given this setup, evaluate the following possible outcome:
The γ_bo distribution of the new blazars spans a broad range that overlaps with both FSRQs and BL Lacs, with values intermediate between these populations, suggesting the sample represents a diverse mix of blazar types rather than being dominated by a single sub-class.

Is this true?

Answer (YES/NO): NO